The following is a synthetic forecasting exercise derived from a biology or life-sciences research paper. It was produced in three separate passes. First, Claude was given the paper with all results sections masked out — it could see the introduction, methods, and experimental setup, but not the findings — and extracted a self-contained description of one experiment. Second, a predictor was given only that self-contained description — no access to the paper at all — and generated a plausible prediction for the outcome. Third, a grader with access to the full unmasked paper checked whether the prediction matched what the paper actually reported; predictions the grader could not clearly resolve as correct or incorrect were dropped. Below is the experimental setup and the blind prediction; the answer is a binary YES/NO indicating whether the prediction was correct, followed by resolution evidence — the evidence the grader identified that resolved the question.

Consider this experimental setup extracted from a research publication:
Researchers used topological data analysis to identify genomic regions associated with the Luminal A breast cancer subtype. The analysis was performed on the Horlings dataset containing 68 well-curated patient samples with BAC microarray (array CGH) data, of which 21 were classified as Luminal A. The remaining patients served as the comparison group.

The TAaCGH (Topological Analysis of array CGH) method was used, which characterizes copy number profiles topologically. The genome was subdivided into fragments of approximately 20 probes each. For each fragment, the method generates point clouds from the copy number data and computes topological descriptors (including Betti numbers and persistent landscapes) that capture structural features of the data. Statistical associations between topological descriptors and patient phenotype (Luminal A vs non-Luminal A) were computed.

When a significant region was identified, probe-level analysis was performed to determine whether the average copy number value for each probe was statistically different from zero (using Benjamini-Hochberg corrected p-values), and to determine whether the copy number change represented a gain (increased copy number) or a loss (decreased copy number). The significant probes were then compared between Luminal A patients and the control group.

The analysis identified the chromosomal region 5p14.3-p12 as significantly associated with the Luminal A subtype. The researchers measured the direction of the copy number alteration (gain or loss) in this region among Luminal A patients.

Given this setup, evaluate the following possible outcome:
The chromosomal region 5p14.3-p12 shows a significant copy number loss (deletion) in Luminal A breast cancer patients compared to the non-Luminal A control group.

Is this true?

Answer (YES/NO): NO